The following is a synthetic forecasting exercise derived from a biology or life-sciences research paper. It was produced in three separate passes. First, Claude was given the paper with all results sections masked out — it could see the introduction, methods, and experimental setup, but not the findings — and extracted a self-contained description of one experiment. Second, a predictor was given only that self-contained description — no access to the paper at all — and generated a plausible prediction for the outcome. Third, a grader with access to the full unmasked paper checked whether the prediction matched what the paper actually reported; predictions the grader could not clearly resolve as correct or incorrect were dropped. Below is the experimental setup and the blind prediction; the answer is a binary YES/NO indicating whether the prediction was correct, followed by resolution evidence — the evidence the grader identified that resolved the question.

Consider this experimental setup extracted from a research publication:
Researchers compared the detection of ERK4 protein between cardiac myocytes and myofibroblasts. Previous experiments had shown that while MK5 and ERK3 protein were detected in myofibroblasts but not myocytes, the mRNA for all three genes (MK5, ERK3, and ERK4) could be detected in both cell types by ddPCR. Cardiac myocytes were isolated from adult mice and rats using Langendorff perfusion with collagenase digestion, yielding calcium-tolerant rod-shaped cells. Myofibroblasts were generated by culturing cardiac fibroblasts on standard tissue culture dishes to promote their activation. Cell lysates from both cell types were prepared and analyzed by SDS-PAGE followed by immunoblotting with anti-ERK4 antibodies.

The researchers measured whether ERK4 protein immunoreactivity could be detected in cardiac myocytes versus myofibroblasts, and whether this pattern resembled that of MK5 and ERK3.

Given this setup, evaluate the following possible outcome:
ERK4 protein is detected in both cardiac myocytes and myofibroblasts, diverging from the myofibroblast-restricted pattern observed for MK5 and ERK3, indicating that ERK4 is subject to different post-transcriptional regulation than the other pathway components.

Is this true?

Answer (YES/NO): NO